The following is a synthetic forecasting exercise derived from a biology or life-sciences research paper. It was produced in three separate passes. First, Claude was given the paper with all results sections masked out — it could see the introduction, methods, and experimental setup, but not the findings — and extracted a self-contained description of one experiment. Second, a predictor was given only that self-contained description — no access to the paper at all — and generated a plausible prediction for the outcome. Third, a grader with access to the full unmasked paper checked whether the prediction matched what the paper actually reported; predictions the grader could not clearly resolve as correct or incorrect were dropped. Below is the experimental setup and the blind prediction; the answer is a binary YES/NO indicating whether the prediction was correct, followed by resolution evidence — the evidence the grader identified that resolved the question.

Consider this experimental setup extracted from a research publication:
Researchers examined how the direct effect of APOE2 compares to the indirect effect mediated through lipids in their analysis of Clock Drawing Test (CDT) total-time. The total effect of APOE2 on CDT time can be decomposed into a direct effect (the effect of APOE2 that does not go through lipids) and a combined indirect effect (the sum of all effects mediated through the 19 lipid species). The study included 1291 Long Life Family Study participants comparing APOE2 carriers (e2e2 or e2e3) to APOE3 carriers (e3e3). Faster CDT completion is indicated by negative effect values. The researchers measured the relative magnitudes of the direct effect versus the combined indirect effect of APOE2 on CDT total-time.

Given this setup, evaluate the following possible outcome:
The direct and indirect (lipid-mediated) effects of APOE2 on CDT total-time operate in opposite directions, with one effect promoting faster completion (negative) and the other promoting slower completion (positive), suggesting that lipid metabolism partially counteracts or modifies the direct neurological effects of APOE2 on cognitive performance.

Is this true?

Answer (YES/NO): NO